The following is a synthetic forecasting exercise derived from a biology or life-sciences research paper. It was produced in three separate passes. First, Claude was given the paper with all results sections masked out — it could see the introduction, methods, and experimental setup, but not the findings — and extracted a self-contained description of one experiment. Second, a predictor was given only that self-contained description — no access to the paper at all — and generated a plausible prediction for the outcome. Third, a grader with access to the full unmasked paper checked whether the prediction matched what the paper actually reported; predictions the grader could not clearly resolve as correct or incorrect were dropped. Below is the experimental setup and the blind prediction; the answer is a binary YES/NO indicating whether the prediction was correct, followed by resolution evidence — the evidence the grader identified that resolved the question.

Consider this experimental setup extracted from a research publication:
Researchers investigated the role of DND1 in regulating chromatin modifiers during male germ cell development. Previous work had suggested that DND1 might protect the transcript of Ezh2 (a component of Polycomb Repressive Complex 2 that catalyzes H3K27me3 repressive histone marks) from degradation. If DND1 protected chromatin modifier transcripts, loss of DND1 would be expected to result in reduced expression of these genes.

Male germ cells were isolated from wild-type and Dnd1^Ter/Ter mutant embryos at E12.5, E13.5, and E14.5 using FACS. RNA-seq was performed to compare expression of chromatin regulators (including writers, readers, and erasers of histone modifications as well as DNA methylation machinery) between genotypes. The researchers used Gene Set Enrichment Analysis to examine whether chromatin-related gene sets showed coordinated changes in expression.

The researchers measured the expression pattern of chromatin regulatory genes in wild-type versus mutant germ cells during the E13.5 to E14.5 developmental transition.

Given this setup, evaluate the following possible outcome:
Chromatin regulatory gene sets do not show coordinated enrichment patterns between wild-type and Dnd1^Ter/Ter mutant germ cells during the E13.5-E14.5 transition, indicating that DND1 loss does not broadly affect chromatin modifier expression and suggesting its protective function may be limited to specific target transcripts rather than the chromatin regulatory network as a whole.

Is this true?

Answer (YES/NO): NO